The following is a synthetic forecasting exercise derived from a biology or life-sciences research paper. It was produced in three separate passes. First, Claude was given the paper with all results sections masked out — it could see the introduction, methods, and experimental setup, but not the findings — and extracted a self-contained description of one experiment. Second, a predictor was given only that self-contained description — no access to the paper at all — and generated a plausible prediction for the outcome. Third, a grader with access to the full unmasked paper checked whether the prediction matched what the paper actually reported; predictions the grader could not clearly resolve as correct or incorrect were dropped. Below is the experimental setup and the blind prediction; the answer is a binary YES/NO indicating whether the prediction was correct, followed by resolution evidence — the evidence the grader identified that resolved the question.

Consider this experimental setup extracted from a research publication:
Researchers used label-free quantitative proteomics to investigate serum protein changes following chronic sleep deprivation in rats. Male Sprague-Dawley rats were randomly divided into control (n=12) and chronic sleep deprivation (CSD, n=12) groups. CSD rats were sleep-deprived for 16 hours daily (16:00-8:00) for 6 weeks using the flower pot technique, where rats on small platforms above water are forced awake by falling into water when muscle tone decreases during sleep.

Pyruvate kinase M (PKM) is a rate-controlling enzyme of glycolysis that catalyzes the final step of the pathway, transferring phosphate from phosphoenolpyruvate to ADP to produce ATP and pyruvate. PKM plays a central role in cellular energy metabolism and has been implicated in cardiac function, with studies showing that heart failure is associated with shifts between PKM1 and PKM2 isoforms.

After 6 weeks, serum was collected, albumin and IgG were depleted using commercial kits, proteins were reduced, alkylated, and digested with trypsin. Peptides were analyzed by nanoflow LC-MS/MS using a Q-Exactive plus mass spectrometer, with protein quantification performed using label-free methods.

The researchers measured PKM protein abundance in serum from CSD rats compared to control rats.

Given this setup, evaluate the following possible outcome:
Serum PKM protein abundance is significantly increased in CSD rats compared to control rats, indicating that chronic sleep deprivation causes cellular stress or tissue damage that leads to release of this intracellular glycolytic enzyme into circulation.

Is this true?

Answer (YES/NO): YES